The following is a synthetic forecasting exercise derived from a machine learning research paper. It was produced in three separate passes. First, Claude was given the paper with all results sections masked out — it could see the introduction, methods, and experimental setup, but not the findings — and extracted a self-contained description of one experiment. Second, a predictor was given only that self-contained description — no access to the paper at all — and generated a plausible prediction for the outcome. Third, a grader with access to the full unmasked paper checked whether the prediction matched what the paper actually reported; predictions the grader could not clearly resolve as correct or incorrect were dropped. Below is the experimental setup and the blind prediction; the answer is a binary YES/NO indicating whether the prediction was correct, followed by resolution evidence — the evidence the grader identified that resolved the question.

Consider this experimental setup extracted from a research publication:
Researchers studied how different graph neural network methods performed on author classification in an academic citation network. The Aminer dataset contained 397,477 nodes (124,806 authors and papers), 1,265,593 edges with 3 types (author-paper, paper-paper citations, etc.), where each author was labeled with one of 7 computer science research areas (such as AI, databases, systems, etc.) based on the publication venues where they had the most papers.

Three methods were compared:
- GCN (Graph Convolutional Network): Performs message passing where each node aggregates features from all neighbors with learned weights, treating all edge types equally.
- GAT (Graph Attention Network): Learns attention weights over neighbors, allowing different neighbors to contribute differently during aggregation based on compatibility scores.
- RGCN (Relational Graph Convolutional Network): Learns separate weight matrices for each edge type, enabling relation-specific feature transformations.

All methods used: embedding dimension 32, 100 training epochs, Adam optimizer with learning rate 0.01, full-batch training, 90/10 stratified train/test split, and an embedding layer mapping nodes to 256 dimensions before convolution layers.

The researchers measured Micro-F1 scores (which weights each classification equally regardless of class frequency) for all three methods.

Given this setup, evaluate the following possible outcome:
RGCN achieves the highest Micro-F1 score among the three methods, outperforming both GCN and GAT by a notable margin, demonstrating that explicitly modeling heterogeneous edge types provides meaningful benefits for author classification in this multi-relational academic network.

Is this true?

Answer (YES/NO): NO